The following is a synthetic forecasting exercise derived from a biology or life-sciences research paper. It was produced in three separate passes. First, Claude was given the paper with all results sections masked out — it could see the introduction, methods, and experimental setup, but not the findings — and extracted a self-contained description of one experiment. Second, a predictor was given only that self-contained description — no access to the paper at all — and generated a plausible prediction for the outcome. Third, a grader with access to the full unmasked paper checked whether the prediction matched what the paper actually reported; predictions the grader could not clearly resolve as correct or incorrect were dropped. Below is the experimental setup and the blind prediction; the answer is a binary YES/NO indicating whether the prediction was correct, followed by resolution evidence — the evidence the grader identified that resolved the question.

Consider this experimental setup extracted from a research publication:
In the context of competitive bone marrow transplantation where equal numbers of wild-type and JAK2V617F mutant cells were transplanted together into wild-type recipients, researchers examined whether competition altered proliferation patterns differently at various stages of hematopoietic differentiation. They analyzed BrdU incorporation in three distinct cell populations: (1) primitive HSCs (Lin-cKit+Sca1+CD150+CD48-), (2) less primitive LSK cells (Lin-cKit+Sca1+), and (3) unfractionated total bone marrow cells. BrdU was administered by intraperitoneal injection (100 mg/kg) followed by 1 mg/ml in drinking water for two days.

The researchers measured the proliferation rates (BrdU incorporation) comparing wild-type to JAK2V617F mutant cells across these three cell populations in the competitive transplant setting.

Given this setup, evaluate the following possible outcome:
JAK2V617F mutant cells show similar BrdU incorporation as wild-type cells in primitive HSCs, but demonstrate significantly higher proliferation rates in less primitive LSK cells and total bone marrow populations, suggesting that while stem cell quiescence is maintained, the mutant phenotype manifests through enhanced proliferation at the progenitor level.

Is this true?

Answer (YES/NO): NO